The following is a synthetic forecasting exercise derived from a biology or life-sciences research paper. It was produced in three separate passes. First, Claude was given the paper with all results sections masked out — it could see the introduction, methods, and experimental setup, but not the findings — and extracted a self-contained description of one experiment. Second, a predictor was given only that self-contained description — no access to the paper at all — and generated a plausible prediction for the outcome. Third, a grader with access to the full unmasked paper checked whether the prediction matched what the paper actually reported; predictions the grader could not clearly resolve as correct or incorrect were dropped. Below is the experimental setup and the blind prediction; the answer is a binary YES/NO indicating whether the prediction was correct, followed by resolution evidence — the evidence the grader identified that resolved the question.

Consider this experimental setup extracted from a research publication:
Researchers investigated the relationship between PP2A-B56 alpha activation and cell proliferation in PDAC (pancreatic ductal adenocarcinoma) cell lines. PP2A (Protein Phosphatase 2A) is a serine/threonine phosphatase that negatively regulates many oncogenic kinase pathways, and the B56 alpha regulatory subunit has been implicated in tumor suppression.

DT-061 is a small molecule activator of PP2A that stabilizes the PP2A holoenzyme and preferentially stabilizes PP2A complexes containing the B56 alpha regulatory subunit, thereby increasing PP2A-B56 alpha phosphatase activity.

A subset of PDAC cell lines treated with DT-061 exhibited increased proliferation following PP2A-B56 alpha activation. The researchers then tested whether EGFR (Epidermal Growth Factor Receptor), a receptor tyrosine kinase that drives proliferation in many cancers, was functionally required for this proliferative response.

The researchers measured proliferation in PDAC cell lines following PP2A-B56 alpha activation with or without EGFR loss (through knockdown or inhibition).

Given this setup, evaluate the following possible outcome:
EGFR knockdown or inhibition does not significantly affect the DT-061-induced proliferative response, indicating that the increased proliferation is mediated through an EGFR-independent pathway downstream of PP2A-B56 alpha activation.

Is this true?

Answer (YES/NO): NO